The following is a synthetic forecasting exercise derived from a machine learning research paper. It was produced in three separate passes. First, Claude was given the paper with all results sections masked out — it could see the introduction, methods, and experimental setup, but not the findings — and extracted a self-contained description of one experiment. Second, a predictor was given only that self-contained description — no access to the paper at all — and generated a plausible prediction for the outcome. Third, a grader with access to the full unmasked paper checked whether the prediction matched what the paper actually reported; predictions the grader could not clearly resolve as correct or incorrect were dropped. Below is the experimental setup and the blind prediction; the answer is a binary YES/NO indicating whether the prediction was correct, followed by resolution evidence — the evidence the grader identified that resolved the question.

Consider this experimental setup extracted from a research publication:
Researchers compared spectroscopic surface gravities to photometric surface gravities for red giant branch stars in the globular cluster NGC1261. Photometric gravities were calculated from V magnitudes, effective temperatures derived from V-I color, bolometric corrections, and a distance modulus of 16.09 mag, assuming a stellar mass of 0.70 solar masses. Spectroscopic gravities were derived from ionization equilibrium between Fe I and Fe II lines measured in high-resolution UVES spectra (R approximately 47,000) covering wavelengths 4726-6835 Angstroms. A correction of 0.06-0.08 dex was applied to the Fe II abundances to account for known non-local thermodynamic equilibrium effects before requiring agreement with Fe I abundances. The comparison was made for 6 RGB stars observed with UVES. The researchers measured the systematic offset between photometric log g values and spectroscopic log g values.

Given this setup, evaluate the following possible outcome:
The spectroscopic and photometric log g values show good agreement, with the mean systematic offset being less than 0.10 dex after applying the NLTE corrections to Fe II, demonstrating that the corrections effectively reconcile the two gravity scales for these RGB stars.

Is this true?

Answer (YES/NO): YES